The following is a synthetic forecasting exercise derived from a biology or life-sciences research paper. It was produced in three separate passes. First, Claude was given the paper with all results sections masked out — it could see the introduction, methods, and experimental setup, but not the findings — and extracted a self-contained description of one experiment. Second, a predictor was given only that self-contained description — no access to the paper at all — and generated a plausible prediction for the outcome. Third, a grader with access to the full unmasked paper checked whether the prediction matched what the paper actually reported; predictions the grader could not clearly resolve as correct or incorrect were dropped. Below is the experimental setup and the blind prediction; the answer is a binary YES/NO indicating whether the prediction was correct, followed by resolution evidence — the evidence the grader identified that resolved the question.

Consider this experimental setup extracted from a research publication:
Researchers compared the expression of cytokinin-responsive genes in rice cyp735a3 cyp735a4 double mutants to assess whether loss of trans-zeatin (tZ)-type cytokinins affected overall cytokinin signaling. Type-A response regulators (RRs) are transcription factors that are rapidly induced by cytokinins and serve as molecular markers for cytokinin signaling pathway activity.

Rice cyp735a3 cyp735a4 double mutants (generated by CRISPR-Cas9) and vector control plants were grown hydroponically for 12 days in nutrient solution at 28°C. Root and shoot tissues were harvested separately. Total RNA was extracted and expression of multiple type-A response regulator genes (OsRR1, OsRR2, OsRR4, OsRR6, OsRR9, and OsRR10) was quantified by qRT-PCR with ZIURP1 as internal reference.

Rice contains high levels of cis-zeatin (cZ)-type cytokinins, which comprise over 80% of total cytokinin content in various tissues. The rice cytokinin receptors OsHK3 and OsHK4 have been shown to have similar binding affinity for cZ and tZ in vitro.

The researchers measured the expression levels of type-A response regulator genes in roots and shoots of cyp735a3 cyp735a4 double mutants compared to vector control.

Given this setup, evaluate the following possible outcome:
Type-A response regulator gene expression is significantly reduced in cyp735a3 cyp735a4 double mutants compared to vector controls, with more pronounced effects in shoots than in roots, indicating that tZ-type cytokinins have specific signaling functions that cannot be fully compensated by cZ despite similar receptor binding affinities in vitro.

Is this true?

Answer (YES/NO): YES